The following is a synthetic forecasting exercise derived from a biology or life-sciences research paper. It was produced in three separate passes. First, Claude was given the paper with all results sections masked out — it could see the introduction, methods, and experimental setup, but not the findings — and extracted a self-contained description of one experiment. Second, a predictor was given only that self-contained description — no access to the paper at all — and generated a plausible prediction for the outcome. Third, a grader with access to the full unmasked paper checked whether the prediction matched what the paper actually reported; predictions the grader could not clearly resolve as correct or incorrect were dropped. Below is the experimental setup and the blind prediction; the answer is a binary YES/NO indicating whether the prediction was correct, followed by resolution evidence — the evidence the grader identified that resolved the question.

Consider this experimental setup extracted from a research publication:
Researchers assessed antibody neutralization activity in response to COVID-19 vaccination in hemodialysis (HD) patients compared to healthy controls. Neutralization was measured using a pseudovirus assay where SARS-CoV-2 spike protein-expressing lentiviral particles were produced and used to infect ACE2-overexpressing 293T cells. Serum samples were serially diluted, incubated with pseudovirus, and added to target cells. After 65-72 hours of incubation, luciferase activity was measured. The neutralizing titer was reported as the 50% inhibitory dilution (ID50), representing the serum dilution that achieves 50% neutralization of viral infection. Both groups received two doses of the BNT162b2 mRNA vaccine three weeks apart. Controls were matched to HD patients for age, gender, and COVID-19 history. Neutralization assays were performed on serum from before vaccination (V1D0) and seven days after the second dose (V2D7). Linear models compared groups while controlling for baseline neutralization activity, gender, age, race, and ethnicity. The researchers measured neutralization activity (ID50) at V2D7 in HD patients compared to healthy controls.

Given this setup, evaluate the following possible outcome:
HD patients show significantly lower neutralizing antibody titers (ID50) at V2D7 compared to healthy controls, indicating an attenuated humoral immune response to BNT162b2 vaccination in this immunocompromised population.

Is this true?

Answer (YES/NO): NO